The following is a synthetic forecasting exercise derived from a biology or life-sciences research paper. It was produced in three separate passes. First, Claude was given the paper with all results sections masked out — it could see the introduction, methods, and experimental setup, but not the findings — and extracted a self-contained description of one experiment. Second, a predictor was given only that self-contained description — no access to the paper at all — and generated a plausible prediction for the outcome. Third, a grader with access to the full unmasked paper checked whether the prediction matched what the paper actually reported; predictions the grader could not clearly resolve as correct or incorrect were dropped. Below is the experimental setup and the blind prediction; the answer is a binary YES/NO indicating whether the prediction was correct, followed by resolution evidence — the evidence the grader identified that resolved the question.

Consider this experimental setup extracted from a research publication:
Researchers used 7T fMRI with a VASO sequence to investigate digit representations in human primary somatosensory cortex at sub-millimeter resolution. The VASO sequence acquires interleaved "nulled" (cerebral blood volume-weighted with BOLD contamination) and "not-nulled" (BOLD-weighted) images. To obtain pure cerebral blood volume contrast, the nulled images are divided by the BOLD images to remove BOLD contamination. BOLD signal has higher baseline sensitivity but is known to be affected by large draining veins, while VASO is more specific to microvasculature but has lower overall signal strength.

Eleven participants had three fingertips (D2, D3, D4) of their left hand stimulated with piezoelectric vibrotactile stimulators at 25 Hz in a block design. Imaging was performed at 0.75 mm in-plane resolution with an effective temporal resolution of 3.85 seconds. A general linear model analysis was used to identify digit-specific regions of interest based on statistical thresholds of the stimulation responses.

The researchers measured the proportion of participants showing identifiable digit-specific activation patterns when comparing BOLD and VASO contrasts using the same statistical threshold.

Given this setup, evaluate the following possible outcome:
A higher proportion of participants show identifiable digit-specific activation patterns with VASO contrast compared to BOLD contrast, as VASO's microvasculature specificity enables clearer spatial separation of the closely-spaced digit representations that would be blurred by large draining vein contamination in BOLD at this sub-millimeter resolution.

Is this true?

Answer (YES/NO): NO